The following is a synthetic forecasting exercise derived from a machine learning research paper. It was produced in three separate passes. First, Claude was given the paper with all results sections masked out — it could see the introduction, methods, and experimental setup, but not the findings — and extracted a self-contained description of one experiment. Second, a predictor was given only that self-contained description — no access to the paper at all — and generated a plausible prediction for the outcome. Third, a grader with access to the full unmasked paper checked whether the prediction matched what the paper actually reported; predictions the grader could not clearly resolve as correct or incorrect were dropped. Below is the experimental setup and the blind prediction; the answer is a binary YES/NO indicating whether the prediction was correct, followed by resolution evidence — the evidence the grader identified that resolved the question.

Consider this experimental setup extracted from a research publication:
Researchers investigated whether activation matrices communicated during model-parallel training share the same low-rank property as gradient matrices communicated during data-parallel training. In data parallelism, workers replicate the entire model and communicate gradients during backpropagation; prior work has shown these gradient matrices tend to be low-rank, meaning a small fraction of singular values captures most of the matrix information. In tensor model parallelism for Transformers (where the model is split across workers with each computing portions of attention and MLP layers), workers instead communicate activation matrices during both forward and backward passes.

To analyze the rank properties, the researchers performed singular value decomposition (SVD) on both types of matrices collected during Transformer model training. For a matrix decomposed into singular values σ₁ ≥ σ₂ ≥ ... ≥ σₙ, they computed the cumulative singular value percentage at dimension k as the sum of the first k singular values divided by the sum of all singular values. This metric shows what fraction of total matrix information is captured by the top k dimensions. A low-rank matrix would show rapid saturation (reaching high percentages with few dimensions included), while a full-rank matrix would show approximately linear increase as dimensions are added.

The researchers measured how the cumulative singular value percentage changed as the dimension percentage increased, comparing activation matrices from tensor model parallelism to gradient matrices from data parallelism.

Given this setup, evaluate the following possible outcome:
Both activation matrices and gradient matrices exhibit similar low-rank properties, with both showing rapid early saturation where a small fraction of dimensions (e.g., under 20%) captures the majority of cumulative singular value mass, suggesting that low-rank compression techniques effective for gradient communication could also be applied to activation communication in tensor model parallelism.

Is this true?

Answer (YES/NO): NO